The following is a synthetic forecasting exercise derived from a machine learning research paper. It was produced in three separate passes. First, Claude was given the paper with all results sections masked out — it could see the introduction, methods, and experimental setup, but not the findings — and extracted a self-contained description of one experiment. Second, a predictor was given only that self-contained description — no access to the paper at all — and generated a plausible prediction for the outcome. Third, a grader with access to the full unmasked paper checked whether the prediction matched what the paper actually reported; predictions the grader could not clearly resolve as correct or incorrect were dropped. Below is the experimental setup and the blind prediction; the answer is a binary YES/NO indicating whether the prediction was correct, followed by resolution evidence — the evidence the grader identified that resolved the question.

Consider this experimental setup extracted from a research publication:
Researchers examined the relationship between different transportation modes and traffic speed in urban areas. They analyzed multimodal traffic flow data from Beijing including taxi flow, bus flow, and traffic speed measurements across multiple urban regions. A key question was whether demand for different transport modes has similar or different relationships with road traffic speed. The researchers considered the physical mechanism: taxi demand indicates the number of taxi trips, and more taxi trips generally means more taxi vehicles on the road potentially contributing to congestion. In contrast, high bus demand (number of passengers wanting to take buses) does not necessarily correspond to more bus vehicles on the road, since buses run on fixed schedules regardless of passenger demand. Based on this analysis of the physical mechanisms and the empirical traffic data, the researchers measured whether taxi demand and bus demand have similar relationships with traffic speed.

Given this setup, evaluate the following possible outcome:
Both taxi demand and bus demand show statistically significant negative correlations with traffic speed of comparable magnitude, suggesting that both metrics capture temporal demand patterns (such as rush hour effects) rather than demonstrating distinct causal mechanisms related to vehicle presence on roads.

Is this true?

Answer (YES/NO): NO